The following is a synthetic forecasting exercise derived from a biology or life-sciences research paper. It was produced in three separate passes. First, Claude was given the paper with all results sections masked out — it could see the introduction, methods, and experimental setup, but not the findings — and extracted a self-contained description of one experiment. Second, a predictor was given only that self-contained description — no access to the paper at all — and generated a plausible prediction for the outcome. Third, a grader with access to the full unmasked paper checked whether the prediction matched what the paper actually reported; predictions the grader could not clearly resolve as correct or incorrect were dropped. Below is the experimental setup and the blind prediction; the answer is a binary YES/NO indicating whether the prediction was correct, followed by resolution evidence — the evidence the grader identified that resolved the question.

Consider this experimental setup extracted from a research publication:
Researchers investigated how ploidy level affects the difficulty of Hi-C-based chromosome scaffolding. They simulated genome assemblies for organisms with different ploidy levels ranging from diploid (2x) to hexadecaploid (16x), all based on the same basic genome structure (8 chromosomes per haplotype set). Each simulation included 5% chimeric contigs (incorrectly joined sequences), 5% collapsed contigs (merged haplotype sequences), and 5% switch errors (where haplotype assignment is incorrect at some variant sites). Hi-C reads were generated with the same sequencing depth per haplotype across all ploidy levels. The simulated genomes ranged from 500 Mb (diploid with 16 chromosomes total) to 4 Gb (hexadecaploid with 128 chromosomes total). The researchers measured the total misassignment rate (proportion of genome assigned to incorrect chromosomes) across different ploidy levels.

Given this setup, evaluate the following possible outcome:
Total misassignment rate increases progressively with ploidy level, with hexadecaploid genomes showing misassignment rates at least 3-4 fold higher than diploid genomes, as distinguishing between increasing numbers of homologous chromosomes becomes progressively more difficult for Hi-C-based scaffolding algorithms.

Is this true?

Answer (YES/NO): NO